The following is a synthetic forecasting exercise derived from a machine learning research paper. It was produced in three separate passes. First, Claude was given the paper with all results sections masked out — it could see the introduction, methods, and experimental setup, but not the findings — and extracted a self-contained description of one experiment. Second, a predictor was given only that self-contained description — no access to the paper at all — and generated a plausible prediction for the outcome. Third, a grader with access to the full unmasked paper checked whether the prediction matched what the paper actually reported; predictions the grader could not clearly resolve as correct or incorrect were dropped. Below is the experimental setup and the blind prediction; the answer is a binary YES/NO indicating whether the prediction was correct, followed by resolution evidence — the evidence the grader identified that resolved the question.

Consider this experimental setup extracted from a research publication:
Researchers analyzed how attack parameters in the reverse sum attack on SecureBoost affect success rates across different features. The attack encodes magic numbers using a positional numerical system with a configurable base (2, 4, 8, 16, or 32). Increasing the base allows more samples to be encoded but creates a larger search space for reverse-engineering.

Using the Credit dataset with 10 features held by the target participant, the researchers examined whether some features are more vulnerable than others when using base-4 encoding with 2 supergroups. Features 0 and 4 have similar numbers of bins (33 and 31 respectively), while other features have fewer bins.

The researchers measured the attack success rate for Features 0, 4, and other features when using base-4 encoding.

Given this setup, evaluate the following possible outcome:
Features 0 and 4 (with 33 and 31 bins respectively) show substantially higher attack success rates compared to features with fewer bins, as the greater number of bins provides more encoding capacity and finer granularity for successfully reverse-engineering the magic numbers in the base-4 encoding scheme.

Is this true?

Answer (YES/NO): YES